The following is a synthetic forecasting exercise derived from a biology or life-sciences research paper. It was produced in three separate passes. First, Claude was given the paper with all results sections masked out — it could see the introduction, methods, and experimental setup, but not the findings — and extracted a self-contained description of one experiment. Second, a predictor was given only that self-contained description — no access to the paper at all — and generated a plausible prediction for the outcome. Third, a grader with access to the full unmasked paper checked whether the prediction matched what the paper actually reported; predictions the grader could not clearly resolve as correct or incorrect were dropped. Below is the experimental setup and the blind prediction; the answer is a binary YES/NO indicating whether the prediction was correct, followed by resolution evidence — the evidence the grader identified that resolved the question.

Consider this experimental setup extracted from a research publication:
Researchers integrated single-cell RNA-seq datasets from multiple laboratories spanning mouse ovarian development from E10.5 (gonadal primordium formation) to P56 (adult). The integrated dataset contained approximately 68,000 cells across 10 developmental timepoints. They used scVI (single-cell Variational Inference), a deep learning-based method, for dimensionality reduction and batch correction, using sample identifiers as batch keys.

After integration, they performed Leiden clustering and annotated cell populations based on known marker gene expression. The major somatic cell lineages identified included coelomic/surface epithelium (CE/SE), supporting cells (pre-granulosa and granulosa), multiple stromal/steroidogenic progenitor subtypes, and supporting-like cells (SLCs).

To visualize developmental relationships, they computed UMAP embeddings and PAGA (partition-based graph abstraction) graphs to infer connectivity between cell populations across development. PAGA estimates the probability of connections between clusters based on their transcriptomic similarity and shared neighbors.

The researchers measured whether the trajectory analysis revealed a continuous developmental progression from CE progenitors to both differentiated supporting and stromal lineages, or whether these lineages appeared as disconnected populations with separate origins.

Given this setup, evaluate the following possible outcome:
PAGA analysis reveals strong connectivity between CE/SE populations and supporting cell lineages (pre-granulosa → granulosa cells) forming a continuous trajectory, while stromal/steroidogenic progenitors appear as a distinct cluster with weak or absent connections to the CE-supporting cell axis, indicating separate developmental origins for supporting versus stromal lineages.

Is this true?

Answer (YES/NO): NO